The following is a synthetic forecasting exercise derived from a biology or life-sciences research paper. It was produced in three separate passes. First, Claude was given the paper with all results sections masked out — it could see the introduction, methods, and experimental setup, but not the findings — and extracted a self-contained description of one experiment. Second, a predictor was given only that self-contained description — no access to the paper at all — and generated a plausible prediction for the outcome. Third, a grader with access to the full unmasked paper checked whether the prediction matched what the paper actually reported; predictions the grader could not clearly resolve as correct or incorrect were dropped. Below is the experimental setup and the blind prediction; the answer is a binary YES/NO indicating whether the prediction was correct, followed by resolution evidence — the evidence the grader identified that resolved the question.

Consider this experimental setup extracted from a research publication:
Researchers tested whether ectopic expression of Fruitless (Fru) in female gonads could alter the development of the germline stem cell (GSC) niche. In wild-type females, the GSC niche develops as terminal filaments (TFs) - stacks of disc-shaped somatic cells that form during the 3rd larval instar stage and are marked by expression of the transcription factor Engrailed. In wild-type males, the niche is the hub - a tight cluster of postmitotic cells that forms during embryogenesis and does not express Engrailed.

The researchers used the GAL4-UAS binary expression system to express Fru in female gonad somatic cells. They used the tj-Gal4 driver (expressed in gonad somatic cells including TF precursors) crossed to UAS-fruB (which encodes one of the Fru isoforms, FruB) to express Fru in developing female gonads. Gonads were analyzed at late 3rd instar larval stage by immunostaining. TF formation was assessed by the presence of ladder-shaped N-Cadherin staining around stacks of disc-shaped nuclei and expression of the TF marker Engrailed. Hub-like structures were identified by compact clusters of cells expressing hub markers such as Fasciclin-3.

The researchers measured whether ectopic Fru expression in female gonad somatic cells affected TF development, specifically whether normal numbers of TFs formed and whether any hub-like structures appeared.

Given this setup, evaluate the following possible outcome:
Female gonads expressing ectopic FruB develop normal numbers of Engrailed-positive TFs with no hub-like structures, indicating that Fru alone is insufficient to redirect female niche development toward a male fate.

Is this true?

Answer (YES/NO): NO